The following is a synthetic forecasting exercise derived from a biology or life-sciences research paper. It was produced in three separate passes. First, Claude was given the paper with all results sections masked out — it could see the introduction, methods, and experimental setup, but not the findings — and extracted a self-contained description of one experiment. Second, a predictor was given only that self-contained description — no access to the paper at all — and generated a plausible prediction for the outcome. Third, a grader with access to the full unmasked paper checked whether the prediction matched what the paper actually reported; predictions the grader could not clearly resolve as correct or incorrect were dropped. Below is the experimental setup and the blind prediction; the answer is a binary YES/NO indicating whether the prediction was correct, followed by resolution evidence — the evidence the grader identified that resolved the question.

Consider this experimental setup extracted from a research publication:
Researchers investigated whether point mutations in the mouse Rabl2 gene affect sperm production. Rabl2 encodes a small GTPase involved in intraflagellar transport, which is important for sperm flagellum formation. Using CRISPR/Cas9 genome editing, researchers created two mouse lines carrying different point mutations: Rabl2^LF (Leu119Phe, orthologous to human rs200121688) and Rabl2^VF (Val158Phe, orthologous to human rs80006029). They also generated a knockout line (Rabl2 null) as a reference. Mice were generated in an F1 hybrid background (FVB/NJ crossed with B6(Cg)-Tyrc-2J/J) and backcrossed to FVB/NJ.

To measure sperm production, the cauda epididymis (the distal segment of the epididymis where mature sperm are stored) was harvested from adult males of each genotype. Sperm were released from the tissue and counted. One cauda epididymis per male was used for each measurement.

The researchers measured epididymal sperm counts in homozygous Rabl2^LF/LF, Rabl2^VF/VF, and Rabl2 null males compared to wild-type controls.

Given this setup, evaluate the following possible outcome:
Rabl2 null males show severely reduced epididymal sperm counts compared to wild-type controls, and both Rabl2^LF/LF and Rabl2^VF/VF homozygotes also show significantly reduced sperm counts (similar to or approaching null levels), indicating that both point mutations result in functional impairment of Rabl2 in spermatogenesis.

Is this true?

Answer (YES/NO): NO